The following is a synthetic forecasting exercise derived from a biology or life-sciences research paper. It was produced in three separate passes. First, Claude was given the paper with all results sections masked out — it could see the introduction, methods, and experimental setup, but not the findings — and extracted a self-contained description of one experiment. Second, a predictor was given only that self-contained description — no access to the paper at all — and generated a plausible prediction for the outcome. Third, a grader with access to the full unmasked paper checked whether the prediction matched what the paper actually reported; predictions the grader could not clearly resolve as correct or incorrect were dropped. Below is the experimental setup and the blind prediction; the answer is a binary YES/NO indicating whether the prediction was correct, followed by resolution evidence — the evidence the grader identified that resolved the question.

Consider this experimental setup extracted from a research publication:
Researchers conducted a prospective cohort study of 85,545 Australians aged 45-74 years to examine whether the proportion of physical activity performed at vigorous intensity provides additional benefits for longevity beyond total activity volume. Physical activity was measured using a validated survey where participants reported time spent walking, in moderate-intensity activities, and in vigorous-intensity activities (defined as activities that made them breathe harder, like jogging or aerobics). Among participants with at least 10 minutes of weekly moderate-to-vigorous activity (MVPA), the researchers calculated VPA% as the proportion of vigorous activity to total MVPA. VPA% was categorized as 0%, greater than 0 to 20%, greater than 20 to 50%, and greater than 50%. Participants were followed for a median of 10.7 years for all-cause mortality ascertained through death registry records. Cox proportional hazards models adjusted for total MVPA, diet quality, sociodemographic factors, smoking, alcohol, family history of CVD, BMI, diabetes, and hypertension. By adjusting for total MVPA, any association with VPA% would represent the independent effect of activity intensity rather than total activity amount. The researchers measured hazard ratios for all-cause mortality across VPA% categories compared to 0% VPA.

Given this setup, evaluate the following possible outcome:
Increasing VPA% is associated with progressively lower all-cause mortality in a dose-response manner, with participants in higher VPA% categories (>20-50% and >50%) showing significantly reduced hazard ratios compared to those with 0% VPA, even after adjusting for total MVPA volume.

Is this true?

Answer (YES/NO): NO